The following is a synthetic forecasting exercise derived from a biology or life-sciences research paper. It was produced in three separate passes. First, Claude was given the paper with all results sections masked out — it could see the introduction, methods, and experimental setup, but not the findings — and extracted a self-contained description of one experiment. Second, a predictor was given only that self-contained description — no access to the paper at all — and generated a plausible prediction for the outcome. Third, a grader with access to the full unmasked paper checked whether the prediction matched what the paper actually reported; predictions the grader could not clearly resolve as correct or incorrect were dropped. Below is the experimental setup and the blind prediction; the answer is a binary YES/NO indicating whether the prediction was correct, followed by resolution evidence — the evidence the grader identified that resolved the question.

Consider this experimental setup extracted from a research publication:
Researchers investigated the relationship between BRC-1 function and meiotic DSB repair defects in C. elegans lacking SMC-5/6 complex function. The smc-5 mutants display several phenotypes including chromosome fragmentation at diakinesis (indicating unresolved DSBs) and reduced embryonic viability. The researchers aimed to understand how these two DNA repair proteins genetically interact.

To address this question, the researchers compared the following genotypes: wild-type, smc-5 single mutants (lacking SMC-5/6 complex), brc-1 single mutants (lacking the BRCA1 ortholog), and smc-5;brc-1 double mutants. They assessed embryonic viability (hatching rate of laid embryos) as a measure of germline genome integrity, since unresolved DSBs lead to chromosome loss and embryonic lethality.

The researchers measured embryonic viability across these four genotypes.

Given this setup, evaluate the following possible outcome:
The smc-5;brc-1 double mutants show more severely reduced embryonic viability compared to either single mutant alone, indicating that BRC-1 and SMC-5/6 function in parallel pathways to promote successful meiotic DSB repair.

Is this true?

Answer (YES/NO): NO